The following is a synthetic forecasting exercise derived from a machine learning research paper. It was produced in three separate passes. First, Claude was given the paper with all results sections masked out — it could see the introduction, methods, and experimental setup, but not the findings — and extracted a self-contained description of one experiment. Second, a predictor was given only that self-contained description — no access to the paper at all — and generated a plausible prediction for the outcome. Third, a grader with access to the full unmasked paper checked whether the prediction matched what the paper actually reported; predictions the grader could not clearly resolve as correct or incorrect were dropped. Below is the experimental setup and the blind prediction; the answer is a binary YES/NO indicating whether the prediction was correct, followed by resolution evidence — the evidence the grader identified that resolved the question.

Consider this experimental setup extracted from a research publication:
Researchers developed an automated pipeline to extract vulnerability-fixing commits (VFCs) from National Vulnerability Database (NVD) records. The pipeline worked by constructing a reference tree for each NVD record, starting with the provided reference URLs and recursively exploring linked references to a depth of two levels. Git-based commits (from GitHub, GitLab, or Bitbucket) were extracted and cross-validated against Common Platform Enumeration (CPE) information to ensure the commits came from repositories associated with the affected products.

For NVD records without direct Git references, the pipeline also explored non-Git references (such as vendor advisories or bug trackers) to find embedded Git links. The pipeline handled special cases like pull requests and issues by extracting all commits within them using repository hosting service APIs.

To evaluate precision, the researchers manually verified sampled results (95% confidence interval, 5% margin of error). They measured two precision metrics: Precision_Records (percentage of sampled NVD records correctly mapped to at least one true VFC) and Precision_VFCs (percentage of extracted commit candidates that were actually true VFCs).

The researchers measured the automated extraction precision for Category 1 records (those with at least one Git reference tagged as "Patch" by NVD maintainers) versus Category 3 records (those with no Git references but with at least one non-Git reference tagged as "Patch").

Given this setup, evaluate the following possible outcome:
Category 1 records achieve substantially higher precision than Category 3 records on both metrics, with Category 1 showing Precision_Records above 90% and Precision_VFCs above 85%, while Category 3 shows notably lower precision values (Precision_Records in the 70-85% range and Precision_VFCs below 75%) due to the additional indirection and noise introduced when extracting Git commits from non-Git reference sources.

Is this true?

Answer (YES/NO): NO